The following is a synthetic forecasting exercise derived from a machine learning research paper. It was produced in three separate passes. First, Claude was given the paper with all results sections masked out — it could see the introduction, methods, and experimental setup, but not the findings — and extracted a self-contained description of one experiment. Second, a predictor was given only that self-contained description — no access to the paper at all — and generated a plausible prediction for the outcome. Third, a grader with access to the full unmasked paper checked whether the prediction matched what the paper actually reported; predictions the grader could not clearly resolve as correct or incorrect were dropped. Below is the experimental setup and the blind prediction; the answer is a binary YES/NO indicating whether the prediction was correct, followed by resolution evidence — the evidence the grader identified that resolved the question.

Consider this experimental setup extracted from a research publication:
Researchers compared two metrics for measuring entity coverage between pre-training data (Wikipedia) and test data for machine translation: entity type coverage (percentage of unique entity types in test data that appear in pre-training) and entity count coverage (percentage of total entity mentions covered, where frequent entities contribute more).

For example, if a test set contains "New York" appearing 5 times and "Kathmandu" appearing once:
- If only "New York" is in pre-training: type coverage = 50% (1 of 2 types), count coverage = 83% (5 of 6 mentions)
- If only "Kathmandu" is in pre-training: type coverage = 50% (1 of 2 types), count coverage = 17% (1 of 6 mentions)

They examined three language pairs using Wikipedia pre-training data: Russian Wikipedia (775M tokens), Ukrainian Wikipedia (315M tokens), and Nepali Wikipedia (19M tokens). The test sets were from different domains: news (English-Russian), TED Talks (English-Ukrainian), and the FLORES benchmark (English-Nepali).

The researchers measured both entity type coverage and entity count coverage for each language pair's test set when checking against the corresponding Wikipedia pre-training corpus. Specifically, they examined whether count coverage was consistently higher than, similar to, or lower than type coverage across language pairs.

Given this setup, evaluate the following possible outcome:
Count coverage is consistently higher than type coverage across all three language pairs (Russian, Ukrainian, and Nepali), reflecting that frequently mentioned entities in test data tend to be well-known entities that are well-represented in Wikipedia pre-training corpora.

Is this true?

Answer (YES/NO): NO